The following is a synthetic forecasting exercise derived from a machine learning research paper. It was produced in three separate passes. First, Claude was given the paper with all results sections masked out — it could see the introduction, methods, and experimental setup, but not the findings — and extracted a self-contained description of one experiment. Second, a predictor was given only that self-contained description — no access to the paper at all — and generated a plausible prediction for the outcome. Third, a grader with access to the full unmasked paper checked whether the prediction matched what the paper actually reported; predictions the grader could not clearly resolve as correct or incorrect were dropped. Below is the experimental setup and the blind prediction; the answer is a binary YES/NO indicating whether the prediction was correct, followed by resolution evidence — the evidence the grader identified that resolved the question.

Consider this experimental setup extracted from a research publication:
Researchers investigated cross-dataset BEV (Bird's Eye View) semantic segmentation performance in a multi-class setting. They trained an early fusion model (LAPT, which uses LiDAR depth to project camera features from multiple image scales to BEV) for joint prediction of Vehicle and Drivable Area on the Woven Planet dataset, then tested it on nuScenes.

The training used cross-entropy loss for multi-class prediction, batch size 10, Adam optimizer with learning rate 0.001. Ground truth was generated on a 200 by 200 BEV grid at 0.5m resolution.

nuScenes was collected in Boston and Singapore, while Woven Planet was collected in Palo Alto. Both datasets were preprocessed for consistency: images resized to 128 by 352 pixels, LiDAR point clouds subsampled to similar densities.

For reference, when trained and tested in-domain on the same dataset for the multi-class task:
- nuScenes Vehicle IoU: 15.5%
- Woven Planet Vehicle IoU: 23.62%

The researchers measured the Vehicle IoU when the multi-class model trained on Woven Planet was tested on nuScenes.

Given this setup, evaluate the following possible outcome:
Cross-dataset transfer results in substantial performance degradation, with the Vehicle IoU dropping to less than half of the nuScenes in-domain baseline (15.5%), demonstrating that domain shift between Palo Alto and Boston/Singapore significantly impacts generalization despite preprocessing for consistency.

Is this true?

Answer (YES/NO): NO